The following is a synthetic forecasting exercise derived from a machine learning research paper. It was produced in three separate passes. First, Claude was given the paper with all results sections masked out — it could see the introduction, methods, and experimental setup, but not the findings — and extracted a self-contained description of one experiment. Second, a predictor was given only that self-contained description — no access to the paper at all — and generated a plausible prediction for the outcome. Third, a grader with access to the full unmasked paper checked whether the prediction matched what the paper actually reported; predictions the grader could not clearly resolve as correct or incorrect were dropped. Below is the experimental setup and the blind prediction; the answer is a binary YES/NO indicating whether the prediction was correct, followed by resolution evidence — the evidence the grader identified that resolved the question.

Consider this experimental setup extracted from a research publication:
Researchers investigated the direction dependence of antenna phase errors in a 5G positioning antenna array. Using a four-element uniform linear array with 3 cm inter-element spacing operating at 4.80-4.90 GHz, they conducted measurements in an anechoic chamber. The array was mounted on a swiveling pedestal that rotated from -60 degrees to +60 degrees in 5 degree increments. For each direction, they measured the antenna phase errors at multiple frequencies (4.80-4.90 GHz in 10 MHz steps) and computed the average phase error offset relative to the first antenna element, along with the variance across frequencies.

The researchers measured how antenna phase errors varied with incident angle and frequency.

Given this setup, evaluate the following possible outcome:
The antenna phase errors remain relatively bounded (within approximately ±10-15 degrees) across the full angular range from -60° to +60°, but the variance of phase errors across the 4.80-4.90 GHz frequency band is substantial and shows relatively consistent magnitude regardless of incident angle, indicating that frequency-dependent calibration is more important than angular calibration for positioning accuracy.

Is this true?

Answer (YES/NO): NO